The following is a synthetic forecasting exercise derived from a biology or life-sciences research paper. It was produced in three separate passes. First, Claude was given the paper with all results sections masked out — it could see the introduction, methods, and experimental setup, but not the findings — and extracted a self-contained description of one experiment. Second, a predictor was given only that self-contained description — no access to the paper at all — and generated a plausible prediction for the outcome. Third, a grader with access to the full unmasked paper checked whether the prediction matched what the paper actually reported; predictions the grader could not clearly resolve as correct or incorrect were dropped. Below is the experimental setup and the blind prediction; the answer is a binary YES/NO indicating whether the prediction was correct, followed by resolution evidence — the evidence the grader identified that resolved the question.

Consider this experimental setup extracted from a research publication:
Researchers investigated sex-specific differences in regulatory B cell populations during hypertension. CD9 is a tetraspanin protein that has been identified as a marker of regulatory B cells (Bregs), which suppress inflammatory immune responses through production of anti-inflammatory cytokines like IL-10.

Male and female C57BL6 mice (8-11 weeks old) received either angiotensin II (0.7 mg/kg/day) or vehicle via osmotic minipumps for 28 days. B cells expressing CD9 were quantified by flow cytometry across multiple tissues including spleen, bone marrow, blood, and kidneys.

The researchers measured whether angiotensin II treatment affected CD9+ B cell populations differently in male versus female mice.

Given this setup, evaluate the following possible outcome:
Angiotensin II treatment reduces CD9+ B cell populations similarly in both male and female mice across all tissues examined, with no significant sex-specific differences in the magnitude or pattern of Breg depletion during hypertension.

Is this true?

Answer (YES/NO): NO